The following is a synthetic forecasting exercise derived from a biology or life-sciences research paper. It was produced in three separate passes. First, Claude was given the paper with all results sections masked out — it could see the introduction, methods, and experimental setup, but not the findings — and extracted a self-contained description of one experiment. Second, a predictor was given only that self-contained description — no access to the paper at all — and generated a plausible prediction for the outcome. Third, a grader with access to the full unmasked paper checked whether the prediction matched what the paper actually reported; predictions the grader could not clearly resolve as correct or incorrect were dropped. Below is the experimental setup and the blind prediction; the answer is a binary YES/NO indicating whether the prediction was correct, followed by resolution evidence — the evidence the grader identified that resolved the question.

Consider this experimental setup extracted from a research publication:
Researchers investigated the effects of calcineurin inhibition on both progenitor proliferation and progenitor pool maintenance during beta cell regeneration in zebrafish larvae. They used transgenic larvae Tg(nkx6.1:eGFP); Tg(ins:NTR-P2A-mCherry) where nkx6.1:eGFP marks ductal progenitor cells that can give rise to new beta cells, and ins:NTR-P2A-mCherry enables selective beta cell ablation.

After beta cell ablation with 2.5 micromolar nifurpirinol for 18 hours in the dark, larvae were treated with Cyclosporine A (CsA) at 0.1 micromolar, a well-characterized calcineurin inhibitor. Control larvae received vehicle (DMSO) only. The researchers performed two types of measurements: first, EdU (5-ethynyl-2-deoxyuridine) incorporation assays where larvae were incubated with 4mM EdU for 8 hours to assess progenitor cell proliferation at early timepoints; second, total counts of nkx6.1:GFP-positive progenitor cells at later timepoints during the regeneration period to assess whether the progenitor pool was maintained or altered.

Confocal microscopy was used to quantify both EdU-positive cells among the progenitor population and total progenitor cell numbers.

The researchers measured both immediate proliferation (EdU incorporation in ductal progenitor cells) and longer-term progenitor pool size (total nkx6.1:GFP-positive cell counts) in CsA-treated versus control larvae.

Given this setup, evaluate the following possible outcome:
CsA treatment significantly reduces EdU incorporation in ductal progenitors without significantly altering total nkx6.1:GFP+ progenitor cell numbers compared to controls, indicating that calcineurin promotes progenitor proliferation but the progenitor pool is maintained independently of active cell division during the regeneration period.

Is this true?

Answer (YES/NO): NO